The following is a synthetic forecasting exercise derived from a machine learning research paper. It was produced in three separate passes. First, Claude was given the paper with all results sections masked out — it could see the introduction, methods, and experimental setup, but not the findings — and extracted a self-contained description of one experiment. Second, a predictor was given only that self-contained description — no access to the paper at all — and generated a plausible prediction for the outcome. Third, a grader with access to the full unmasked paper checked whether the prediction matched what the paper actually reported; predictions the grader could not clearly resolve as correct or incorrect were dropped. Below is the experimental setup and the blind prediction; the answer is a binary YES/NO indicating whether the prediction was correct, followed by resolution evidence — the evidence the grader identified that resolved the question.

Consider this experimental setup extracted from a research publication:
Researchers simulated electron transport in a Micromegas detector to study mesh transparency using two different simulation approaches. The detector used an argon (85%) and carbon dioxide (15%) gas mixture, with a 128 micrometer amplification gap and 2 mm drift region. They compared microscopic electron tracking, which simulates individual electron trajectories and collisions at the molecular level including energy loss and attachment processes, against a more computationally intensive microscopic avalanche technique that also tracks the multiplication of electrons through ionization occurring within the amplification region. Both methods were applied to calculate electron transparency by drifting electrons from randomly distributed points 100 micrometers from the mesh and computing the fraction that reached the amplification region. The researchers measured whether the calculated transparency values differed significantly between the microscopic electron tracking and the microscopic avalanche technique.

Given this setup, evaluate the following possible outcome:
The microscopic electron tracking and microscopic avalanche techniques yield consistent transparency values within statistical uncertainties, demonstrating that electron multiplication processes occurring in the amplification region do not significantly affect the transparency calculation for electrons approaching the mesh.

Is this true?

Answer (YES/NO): YES